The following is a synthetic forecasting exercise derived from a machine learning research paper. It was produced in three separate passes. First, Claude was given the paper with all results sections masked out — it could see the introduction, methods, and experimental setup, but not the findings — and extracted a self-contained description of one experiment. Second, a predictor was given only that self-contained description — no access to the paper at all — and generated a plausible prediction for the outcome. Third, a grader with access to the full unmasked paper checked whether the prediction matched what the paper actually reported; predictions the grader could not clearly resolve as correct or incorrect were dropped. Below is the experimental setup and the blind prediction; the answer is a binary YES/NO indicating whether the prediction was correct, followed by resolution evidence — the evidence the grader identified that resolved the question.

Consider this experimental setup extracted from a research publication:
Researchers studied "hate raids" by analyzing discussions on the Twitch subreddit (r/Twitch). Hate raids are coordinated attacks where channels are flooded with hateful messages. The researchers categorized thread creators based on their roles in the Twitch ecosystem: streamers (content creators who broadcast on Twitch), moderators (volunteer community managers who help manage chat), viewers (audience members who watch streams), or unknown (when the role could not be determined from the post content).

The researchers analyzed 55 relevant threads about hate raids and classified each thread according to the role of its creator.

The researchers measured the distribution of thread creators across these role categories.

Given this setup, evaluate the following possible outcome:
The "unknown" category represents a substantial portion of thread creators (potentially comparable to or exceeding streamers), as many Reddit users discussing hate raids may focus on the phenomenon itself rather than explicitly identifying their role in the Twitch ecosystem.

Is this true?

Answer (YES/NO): NO